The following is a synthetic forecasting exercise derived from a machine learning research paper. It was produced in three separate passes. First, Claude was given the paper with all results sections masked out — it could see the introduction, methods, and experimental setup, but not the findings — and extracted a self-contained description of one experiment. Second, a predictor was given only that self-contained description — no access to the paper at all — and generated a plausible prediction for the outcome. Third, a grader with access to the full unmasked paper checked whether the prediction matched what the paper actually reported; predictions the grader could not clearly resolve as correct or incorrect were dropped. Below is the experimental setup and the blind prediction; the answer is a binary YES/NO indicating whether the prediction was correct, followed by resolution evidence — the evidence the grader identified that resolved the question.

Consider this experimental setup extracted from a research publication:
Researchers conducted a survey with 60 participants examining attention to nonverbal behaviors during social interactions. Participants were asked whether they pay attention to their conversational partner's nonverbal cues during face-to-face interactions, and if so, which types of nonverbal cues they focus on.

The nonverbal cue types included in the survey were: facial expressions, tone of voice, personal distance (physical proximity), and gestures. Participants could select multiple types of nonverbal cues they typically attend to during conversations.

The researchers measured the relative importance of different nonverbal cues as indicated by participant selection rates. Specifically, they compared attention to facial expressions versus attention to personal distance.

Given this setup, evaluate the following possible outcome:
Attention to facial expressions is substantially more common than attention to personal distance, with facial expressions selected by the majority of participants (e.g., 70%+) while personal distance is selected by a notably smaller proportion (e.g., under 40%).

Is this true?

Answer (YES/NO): YES